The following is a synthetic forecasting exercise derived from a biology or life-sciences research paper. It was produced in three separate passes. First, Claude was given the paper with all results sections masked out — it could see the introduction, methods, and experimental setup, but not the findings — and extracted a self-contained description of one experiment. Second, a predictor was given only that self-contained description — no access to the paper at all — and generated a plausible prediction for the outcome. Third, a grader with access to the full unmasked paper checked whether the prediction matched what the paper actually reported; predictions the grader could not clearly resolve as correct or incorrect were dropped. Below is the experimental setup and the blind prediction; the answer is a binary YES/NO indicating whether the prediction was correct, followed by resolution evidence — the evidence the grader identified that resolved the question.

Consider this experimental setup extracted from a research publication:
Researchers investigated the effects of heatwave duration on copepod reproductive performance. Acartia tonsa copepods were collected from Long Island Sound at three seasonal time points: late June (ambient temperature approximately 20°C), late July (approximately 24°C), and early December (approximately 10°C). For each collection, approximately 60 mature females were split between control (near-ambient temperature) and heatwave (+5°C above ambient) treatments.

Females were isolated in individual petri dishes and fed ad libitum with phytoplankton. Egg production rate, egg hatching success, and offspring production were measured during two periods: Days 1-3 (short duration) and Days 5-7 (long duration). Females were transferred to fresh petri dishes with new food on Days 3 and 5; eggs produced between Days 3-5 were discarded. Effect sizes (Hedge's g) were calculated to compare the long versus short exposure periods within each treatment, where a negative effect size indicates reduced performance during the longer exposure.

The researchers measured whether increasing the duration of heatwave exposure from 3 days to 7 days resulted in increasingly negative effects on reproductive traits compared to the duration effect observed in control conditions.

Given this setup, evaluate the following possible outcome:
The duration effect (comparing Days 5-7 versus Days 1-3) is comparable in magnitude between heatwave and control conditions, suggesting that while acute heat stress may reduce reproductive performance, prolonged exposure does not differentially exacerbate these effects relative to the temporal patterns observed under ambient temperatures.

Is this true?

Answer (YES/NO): YES